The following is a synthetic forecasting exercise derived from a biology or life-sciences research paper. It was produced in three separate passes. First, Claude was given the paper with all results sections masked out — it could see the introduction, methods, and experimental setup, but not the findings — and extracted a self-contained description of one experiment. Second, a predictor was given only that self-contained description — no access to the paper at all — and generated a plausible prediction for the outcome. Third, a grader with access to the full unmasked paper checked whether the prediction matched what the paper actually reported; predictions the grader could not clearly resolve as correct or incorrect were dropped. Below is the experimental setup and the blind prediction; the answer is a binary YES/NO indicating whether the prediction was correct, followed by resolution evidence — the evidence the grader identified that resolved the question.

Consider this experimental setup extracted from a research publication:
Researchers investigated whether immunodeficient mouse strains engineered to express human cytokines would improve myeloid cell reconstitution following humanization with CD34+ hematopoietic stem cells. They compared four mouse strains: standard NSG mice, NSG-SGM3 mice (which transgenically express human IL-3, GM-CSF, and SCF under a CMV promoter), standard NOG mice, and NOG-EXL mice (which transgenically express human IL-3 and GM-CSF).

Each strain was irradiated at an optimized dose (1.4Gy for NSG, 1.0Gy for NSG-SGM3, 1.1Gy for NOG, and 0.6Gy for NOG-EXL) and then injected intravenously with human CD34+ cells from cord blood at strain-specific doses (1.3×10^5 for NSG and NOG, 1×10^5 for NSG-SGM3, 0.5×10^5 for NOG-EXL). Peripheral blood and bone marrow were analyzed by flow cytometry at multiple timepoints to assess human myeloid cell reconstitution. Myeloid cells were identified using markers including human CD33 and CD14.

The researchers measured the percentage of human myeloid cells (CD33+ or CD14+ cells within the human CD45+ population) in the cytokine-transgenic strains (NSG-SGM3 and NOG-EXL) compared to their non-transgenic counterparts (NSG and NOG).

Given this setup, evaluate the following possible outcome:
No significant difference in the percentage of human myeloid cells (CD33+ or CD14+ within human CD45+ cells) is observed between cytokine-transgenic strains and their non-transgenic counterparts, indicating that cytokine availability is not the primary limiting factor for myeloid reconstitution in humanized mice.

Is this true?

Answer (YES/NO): YES